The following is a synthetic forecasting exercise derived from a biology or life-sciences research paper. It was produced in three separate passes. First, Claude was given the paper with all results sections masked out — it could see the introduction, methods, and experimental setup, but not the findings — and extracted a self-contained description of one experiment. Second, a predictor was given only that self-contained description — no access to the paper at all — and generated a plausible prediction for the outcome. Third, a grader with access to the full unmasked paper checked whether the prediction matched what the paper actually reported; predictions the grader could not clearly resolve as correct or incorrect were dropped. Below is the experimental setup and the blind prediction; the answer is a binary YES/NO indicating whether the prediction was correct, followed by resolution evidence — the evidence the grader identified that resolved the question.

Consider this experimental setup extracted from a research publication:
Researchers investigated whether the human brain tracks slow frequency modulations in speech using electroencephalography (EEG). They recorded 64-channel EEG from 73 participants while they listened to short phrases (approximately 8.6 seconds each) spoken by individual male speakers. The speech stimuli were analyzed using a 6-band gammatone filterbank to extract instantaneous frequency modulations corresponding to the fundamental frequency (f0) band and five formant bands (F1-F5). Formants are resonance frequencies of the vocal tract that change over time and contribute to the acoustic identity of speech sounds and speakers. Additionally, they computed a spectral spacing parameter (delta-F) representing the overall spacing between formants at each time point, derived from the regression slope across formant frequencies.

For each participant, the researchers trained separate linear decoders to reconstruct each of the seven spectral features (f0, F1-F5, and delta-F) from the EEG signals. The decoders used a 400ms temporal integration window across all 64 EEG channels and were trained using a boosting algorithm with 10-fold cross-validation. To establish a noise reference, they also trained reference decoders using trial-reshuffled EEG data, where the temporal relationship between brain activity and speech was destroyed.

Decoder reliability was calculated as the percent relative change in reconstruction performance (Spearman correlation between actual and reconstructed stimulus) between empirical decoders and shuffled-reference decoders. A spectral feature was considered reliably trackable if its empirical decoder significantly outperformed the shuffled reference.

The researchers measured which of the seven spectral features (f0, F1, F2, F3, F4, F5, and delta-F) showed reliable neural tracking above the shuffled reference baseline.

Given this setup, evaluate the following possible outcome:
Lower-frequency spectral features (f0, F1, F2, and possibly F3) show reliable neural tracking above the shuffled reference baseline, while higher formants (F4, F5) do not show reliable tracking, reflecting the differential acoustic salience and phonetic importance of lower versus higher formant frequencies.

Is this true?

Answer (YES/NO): NO